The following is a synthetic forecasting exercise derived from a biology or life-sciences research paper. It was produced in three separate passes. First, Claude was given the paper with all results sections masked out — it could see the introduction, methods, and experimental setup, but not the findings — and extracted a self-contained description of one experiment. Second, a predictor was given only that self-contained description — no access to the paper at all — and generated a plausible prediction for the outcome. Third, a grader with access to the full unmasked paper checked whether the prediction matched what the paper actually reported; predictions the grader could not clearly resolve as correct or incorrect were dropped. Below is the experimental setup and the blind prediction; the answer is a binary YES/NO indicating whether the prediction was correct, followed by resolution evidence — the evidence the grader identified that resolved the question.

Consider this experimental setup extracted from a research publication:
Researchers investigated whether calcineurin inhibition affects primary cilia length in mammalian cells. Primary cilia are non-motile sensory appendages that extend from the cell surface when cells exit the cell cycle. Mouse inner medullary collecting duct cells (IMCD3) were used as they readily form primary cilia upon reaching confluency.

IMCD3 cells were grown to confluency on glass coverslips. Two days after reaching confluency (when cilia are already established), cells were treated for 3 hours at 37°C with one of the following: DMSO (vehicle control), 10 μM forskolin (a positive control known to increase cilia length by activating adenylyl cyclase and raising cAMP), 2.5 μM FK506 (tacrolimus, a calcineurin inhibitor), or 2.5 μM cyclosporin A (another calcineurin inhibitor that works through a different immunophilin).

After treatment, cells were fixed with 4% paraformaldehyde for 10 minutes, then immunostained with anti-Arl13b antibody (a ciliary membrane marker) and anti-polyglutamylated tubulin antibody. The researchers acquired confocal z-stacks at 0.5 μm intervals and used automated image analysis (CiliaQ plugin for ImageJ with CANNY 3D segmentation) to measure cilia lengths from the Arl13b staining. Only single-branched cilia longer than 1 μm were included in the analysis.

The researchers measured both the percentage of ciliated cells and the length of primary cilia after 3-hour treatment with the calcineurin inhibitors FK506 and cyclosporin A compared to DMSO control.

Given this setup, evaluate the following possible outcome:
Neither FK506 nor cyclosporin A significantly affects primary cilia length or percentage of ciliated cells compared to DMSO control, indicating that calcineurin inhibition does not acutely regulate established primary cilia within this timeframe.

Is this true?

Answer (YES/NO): NO